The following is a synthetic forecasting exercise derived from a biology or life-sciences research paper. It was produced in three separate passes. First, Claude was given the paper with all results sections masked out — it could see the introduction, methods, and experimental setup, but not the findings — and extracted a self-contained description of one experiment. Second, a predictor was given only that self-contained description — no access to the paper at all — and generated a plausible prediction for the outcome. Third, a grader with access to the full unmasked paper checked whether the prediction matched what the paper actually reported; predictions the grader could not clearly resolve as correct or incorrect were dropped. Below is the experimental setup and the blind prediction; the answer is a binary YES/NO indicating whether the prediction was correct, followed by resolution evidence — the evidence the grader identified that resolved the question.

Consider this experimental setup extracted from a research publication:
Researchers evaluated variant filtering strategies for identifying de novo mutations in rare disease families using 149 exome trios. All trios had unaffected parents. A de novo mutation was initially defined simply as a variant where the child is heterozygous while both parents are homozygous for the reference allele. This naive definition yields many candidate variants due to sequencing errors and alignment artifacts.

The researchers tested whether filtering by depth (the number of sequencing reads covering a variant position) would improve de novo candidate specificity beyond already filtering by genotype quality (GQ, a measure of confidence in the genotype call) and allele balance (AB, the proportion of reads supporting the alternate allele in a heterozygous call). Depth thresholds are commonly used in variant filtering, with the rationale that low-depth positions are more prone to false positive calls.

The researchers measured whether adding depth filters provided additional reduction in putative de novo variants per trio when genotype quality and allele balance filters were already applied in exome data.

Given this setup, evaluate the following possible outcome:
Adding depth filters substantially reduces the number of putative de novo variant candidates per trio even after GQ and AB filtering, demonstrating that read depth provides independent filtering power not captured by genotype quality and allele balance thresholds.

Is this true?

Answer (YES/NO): NO